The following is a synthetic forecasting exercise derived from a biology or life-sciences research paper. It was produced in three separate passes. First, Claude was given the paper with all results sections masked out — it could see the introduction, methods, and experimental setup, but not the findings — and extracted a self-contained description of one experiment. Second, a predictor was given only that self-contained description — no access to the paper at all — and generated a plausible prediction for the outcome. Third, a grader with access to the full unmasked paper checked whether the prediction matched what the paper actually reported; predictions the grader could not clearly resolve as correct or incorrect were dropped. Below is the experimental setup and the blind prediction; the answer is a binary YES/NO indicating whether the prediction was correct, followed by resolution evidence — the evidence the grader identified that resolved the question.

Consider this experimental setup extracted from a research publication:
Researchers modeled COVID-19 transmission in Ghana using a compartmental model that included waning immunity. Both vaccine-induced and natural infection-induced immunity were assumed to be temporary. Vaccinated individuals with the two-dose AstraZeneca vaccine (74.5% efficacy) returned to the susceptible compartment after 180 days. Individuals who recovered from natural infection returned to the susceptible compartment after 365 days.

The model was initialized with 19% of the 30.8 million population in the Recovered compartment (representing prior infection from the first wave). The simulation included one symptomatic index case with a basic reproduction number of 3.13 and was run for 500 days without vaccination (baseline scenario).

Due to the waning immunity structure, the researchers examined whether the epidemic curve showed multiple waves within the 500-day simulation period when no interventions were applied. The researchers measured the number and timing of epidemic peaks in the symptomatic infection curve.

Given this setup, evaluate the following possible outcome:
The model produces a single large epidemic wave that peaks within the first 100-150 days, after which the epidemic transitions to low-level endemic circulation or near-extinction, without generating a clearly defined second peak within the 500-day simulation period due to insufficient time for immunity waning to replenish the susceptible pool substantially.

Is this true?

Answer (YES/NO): NO